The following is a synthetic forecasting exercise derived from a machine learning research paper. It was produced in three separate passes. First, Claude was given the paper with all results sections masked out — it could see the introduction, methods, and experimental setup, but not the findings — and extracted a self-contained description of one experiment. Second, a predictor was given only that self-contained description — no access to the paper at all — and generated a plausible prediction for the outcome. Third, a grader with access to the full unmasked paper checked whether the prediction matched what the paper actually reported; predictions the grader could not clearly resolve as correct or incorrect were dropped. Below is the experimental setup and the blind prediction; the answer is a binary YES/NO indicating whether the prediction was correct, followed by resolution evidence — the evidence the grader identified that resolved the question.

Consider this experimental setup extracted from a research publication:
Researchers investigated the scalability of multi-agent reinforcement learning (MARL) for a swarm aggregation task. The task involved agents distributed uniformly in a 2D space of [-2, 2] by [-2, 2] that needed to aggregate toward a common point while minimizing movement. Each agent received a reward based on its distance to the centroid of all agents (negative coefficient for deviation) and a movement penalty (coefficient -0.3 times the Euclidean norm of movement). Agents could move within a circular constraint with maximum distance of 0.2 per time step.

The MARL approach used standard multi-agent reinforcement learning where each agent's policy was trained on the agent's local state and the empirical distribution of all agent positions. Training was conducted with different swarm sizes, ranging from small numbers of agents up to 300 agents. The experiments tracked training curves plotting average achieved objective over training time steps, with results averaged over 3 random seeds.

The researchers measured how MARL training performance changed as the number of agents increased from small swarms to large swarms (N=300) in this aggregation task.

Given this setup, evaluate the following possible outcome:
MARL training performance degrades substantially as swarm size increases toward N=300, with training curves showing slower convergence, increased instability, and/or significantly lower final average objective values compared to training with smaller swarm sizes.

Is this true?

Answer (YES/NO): YES